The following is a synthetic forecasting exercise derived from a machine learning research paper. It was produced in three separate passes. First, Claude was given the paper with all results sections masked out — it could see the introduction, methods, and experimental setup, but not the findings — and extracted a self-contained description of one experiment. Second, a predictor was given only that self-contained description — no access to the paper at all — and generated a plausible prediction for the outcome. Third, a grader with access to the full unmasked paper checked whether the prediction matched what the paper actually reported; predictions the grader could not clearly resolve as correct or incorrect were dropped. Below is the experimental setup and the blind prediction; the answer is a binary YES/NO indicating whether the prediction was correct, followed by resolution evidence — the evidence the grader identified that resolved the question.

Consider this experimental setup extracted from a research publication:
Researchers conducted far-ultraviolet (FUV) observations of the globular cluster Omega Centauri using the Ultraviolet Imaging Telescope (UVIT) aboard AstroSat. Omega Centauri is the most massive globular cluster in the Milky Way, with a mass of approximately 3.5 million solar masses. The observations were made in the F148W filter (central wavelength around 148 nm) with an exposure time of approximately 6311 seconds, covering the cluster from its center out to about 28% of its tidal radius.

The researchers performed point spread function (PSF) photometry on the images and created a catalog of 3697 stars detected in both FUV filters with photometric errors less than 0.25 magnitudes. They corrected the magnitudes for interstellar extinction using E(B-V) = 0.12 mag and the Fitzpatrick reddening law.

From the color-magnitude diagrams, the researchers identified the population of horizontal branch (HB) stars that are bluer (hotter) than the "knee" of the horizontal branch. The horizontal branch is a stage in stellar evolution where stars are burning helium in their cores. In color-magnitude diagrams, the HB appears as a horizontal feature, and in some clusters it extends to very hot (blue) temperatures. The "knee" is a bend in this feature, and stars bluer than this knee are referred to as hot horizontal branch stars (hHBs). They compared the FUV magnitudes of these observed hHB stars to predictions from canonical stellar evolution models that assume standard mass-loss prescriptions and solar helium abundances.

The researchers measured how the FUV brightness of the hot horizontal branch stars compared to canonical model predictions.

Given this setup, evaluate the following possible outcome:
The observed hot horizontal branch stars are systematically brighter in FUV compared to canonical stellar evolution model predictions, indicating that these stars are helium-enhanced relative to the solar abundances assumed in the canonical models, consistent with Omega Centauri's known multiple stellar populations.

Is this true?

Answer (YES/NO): NO